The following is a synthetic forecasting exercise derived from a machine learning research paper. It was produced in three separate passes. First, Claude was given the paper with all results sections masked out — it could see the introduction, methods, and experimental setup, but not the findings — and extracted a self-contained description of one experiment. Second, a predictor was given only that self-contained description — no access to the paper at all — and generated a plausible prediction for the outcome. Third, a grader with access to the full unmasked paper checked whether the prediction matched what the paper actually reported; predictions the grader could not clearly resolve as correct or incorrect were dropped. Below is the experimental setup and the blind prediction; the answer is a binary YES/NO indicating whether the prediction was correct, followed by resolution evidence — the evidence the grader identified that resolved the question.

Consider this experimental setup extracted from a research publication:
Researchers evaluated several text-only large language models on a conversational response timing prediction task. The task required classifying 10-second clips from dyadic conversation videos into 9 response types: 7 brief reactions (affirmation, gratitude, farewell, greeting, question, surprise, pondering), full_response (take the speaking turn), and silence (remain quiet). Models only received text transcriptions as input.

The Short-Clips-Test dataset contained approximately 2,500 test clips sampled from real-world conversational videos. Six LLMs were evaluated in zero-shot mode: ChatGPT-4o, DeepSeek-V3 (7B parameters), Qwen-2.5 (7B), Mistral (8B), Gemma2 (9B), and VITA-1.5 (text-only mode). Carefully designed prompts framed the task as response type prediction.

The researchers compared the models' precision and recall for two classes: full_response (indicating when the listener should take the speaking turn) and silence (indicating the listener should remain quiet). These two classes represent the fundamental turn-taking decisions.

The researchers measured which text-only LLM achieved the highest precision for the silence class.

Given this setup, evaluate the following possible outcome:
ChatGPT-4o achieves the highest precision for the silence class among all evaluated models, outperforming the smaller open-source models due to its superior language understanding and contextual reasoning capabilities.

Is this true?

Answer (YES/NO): NO